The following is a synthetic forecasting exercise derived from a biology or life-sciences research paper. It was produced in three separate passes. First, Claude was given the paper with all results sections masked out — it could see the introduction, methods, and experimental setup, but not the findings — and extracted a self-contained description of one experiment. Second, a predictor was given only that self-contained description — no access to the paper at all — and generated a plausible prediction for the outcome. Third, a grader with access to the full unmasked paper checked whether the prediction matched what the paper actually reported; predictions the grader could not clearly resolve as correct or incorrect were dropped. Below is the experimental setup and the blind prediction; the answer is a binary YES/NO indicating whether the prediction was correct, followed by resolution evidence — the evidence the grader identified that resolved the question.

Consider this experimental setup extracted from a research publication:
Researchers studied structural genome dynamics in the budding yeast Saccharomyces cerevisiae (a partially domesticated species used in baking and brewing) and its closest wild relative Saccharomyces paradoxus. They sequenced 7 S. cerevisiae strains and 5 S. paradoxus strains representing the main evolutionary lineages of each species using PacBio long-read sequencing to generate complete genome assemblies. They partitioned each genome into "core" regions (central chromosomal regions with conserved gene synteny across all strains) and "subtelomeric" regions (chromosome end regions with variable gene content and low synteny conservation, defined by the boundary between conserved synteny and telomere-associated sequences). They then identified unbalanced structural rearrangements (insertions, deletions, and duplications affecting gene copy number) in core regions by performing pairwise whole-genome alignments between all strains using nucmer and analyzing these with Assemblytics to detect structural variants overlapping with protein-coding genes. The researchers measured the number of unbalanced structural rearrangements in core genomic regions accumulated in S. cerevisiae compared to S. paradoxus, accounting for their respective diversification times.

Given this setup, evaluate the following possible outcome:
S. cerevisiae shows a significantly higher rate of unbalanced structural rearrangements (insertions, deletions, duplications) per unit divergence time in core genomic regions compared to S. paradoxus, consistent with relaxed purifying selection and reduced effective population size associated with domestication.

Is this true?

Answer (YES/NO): YES